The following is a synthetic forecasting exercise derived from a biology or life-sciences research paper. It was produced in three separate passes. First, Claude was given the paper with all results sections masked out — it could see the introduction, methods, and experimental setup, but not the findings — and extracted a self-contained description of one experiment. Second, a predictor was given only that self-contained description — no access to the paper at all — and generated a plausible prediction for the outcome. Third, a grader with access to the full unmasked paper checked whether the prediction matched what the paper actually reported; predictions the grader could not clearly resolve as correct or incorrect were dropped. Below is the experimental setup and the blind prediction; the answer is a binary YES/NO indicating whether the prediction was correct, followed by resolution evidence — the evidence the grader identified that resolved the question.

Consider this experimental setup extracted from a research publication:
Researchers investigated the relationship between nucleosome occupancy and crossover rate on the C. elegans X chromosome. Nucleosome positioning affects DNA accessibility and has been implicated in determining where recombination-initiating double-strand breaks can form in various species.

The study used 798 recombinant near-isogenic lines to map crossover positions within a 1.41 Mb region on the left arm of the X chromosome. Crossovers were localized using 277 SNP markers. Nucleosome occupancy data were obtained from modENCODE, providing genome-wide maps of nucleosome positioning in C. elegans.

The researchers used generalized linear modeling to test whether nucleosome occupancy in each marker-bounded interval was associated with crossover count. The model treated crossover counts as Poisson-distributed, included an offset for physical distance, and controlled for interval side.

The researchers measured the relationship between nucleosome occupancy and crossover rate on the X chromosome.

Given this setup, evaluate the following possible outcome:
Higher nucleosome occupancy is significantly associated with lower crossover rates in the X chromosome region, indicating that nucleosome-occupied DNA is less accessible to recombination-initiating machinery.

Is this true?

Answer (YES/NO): YES